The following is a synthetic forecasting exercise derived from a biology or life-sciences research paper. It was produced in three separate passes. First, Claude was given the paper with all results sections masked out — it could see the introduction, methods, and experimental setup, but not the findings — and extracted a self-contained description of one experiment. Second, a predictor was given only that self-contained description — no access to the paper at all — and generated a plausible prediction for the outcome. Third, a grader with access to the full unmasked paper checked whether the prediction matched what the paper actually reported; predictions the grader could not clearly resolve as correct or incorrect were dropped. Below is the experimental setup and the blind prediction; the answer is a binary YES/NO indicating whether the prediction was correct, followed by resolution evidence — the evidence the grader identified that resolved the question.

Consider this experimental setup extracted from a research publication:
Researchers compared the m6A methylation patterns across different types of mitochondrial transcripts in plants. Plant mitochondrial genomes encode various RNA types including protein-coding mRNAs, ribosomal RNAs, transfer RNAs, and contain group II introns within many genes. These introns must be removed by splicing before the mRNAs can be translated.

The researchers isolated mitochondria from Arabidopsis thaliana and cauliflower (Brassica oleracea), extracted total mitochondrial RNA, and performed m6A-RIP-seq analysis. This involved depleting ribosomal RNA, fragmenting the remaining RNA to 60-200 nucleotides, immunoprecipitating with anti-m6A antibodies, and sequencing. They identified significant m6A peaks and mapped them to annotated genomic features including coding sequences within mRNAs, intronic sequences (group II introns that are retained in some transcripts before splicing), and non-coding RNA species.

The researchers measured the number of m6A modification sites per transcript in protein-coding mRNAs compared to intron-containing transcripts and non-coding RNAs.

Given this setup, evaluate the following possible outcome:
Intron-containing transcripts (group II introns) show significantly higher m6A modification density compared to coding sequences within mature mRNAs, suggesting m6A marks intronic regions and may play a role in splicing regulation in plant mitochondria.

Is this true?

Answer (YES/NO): YES